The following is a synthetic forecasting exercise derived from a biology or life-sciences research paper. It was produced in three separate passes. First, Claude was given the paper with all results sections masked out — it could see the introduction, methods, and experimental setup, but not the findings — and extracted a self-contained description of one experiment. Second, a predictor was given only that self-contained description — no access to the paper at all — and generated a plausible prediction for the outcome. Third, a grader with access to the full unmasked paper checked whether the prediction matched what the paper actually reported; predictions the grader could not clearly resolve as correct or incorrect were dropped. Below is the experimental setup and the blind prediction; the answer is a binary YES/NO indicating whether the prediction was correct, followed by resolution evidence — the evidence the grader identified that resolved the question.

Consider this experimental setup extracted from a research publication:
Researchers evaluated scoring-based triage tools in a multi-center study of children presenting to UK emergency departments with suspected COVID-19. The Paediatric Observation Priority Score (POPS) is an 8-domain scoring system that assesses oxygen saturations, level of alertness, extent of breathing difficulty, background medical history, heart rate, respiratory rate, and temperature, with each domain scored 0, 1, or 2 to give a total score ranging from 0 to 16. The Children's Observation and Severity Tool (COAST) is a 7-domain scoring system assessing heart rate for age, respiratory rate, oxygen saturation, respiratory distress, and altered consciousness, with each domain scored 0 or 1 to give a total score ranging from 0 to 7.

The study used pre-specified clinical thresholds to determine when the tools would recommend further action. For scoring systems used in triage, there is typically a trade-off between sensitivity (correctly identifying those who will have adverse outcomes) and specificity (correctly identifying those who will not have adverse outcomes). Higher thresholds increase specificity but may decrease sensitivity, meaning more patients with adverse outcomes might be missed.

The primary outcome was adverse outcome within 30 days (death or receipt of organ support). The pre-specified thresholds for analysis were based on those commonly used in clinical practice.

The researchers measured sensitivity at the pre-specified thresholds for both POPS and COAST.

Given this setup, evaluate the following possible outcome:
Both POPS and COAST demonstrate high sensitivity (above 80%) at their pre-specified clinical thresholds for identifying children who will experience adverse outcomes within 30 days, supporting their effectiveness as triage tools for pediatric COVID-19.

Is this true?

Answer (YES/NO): NO